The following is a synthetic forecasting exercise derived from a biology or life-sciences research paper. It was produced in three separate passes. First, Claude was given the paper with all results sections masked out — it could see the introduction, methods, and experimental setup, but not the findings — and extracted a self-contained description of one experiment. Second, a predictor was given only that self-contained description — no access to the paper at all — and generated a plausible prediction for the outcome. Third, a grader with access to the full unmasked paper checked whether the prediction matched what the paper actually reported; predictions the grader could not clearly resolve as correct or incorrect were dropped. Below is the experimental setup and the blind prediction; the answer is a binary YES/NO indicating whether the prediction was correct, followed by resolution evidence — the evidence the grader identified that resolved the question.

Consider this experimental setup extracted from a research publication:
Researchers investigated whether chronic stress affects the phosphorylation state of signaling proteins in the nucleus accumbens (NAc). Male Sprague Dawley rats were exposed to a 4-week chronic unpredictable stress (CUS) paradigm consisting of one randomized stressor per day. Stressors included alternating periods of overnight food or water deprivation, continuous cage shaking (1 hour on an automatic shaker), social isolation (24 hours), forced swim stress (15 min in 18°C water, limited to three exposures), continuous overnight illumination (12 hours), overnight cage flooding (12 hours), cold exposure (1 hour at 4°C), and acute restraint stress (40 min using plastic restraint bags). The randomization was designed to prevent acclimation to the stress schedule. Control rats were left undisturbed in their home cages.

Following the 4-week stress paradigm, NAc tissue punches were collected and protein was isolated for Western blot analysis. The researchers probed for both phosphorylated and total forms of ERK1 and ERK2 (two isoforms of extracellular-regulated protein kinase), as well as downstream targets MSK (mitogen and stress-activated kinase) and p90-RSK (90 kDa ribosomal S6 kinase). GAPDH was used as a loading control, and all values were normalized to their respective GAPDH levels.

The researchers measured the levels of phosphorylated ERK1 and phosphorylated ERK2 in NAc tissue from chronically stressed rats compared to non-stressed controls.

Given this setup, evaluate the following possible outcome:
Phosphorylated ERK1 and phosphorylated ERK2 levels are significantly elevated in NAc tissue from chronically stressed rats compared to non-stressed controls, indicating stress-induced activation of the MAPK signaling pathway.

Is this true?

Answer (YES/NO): NO